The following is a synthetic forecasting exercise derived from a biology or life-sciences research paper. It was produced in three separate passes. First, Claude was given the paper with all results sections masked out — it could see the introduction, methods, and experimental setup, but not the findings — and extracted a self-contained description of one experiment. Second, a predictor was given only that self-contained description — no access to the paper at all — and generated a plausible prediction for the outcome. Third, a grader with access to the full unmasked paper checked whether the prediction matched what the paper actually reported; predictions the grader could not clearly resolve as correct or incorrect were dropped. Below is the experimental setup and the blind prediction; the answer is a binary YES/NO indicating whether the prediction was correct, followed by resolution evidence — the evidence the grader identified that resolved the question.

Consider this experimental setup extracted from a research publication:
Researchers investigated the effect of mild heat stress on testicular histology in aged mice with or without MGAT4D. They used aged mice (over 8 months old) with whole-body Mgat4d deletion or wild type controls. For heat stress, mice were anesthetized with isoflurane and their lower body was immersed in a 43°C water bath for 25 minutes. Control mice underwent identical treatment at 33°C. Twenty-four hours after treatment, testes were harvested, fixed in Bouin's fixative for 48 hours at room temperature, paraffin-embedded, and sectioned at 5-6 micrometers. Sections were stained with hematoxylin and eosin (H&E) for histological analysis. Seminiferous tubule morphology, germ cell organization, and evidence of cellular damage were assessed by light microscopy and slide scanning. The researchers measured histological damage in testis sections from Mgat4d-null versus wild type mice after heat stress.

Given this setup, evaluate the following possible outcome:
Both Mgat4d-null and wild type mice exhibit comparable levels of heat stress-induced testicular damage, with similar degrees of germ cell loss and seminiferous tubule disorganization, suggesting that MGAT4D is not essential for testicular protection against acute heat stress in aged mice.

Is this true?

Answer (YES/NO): NO